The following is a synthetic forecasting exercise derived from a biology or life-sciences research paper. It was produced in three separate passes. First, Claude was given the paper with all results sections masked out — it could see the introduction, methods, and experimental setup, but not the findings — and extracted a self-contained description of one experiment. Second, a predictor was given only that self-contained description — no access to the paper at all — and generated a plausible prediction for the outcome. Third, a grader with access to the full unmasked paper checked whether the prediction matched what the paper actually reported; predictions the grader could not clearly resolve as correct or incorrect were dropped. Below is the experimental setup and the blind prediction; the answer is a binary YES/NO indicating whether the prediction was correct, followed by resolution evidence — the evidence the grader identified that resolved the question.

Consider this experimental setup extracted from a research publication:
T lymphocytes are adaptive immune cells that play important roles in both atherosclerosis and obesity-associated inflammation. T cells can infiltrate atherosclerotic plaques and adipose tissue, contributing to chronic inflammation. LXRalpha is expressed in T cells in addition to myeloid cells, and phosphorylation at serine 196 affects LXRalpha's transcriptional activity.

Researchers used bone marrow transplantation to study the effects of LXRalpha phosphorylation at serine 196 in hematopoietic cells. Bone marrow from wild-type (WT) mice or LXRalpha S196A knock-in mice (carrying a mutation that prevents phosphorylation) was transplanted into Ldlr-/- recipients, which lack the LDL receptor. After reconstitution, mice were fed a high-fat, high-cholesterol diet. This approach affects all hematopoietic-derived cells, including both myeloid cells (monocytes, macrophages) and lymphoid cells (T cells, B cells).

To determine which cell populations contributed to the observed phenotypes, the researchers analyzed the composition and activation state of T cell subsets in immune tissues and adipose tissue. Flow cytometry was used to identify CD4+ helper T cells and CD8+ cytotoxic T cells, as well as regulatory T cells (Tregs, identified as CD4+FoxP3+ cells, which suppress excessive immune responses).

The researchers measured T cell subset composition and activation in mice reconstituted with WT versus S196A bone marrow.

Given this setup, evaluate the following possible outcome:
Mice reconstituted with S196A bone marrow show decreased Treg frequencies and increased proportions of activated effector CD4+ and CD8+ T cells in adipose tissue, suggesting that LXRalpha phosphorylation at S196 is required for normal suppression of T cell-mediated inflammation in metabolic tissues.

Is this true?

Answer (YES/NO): NO